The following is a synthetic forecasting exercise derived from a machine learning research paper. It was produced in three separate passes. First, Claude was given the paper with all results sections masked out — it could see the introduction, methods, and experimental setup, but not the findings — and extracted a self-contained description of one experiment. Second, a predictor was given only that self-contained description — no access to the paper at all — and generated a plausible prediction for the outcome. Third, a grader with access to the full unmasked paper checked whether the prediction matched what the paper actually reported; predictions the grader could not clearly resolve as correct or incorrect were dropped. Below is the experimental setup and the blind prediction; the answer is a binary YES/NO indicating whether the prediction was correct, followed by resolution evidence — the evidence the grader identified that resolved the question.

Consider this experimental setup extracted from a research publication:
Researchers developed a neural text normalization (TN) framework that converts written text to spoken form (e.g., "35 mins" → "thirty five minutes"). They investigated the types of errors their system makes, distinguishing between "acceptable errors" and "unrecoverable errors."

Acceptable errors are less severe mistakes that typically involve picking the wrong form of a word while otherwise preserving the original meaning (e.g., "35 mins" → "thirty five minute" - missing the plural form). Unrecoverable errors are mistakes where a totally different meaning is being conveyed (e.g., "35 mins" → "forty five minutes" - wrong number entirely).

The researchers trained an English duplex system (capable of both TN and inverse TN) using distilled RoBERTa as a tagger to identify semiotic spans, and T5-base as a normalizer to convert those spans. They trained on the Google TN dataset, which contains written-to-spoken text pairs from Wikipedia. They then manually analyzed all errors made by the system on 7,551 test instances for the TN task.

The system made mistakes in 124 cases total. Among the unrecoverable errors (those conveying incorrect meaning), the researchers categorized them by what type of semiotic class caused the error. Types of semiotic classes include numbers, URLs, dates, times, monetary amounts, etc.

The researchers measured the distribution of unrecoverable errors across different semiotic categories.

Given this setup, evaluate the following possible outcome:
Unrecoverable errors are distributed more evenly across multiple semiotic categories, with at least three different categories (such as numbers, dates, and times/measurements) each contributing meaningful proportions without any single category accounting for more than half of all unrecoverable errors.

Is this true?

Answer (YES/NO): NO